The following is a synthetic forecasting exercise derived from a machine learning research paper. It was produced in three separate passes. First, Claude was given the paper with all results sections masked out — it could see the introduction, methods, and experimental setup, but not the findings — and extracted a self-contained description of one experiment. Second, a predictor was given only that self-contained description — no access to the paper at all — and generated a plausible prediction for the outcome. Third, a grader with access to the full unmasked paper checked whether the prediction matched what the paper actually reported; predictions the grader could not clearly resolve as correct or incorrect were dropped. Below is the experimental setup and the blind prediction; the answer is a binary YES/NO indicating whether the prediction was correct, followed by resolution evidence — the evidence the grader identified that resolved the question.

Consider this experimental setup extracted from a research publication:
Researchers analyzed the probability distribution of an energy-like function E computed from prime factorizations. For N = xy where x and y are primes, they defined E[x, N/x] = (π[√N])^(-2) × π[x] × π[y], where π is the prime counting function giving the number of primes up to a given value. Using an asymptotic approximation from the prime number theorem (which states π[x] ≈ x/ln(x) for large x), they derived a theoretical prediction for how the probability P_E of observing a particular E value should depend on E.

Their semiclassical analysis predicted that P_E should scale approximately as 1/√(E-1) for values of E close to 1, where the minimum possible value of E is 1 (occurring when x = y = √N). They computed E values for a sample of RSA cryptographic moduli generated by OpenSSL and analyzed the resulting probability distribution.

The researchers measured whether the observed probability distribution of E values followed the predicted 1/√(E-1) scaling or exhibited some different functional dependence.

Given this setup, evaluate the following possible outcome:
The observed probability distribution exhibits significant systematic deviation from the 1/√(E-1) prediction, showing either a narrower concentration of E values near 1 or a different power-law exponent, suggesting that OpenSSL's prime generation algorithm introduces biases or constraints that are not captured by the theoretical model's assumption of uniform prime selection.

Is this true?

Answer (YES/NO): NO